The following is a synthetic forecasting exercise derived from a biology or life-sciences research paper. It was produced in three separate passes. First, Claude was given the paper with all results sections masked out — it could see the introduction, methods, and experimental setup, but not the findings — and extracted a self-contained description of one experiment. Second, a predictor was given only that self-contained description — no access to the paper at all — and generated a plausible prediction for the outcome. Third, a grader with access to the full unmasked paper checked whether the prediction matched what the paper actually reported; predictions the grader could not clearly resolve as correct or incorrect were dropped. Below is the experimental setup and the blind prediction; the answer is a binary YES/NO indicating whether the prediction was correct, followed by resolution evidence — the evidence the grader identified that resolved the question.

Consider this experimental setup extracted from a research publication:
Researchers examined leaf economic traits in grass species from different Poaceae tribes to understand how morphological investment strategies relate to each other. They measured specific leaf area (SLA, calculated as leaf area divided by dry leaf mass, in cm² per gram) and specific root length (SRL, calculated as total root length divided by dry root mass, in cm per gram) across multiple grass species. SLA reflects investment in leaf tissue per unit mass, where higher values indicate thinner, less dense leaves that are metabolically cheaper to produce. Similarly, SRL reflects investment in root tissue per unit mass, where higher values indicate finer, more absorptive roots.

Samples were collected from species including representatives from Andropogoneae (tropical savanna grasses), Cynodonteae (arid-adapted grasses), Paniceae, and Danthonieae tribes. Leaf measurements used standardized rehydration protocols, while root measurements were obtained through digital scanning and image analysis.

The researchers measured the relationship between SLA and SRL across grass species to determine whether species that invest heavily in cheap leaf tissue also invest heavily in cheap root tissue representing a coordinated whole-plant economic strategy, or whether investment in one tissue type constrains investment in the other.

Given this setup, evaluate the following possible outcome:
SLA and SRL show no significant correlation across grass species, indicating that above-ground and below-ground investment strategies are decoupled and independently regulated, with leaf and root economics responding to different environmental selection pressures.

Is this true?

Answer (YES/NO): YES